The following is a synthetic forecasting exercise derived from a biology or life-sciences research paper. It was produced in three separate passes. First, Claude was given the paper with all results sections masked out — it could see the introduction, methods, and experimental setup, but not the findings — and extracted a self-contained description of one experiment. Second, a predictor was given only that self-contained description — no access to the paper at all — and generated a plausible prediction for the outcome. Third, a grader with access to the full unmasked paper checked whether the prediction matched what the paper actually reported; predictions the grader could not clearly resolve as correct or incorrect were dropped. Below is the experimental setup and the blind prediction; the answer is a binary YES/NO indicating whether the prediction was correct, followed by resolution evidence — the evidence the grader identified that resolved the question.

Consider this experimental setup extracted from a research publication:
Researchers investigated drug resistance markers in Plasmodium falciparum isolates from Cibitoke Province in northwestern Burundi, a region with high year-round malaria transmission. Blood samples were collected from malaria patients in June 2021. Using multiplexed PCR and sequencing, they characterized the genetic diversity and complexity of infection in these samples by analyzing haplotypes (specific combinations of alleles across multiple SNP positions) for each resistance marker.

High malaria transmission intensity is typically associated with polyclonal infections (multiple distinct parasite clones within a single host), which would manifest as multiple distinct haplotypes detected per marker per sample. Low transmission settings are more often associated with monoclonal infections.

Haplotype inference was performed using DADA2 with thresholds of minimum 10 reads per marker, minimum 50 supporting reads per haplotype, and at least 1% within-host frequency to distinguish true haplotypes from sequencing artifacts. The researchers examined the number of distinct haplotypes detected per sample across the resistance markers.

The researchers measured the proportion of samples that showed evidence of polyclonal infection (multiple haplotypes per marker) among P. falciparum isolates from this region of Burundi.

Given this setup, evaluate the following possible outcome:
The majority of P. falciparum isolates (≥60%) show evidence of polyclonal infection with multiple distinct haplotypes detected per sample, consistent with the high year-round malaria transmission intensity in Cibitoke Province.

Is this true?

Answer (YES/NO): YES